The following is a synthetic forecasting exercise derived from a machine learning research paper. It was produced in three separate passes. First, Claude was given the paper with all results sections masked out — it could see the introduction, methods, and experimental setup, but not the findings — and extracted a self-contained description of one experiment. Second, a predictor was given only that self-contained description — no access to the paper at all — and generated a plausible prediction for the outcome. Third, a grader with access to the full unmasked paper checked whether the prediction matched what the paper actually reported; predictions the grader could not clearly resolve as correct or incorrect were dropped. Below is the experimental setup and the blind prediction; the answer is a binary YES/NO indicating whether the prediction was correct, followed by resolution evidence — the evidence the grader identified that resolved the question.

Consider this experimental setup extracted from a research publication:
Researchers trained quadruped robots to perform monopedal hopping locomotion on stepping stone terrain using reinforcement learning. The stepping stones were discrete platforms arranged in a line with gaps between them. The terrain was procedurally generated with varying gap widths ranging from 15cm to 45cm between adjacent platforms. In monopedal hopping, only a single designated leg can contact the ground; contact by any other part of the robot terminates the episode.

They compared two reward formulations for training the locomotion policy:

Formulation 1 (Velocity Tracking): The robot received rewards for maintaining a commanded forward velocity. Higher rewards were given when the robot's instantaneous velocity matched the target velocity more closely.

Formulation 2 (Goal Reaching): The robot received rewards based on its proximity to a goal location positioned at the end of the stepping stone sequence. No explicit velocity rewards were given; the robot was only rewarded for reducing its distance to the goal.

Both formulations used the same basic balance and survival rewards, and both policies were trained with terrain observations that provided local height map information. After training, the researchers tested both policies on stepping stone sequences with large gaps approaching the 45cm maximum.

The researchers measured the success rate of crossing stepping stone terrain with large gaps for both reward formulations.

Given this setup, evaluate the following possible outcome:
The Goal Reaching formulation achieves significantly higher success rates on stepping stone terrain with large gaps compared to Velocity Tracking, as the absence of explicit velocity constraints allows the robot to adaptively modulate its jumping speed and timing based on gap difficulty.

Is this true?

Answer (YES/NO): YES